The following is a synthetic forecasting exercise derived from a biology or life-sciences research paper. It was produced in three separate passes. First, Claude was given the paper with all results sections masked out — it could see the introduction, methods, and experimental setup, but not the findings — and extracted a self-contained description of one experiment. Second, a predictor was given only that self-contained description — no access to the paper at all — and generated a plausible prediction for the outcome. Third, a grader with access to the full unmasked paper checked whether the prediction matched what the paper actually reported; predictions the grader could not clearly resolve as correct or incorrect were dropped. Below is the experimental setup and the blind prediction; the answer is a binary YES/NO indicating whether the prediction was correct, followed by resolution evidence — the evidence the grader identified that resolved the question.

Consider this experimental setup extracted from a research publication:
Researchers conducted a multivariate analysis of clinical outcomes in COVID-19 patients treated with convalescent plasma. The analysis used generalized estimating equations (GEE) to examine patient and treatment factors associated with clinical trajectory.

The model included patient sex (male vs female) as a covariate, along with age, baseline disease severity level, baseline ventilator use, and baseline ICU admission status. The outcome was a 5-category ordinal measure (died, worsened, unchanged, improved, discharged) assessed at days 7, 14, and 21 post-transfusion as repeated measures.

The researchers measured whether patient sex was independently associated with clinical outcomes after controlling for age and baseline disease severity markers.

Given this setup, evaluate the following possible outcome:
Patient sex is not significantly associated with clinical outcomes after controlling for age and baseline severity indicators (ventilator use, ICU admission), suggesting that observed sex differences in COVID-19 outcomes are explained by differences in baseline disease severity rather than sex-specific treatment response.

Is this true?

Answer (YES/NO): YES